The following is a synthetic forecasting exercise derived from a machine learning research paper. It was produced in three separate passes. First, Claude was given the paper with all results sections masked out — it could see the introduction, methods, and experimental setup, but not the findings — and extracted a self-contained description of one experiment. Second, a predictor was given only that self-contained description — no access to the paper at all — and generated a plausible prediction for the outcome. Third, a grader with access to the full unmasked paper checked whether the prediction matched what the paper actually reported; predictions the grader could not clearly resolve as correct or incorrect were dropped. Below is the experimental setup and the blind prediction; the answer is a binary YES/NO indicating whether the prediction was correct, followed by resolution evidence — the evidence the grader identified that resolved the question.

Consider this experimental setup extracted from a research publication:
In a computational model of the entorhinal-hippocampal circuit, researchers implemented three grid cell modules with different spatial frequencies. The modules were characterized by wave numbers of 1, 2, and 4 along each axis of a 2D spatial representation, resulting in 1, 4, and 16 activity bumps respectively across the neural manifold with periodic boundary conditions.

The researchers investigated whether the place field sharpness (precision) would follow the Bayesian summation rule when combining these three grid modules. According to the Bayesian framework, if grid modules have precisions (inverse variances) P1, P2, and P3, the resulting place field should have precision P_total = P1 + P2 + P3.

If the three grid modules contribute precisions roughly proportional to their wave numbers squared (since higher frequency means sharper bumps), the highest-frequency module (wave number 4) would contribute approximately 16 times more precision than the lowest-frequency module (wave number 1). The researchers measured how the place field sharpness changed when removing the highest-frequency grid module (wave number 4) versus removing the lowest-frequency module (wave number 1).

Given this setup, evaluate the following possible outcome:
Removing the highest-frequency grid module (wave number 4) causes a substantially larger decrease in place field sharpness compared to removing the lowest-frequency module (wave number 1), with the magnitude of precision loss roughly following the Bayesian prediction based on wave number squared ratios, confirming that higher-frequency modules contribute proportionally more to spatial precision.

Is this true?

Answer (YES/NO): YES